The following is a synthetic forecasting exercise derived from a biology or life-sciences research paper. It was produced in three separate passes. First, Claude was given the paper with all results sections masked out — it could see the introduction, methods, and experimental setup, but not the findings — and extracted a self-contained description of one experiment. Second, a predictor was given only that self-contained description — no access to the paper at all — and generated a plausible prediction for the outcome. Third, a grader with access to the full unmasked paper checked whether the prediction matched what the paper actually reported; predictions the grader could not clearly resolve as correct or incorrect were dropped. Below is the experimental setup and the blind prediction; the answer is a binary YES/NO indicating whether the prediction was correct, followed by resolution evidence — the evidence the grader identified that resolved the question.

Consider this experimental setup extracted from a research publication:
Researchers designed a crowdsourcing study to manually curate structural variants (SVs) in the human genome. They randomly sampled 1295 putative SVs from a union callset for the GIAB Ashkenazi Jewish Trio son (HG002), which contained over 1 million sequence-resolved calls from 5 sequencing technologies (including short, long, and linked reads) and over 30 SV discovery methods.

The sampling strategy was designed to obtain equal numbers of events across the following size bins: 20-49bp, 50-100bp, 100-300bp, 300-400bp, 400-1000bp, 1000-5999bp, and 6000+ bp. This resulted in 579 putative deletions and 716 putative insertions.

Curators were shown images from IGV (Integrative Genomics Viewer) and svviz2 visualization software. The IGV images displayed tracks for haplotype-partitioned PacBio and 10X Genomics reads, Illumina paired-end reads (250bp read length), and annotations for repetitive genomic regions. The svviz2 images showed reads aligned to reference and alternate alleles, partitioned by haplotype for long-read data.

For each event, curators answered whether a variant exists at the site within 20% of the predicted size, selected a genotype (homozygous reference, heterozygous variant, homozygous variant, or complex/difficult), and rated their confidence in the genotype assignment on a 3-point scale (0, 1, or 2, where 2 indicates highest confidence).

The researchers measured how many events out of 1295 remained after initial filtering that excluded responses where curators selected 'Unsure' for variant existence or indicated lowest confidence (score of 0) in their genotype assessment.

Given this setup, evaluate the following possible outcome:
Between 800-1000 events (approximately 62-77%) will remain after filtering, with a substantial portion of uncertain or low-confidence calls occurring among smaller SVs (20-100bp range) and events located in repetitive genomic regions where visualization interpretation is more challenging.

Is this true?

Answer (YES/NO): NO